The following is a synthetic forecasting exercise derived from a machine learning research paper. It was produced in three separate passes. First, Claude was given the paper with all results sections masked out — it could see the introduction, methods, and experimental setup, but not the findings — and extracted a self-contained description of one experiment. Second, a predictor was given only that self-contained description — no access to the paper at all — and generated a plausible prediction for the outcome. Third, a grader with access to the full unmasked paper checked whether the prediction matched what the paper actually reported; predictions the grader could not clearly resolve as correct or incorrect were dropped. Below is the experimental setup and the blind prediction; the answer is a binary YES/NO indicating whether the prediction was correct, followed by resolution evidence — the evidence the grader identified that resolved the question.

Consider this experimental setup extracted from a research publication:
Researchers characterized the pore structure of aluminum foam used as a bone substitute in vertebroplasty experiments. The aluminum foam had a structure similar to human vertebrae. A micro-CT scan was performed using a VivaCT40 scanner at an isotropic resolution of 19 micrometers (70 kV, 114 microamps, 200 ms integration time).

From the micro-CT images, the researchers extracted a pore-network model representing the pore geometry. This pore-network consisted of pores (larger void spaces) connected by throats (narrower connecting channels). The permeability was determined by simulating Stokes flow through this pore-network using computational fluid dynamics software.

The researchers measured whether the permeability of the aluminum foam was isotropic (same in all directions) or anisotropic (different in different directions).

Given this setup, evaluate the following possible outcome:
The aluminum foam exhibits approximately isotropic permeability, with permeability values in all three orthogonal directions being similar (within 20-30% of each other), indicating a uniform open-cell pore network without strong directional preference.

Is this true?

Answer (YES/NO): YES